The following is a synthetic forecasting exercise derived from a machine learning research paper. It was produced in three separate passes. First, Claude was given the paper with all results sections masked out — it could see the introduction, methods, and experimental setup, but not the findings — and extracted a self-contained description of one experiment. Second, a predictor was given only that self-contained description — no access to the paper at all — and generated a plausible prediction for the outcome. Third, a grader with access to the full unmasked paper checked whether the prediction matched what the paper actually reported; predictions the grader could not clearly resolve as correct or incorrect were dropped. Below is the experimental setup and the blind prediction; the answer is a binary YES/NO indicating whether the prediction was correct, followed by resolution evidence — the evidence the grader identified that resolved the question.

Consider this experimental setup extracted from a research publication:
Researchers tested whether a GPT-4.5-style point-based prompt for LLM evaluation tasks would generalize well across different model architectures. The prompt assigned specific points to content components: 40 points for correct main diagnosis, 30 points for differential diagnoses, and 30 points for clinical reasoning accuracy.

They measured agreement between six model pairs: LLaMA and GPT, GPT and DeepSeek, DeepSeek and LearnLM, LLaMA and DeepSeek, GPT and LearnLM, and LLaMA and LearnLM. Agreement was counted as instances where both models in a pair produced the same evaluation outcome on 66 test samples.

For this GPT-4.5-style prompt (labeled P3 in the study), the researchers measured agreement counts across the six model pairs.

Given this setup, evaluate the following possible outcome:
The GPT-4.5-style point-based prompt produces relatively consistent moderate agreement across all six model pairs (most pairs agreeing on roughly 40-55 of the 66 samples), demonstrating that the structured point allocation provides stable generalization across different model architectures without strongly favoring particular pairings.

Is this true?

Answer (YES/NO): NO